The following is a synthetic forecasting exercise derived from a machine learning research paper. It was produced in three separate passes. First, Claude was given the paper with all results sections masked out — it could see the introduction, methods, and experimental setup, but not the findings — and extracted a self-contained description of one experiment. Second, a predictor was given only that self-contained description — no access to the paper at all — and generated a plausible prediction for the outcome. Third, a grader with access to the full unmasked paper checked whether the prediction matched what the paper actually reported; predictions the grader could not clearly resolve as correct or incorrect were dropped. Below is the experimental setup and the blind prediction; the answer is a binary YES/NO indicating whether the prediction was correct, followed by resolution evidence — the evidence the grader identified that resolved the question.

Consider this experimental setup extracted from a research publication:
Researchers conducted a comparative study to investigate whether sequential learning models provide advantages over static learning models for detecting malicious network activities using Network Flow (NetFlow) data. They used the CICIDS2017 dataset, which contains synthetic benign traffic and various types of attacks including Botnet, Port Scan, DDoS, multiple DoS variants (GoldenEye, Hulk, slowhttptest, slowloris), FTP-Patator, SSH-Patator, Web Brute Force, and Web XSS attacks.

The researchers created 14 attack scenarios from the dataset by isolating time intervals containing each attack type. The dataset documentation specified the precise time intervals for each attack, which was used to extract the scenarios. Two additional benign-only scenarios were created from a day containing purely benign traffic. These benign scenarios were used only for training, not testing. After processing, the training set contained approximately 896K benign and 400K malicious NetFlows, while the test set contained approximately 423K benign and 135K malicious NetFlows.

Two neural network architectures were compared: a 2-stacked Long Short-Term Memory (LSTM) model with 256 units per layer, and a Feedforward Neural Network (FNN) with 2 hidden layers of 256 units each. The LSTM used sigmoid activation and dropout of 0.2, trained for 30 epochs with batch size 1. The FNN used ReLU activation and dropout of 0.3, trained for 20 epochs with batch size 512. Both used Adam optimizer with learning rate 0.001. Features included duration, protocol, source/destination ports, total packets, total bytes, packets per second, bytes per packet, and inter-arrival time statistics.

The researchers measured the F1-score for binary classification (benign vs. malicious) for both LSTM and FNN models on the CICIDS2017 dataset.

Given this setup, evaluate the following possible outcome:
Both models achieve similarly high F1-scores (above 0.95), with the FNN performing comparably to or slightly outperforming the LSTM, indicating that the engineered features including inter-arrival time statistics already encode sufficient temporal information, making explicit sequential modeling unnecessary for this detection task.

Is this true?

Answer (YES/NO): YES